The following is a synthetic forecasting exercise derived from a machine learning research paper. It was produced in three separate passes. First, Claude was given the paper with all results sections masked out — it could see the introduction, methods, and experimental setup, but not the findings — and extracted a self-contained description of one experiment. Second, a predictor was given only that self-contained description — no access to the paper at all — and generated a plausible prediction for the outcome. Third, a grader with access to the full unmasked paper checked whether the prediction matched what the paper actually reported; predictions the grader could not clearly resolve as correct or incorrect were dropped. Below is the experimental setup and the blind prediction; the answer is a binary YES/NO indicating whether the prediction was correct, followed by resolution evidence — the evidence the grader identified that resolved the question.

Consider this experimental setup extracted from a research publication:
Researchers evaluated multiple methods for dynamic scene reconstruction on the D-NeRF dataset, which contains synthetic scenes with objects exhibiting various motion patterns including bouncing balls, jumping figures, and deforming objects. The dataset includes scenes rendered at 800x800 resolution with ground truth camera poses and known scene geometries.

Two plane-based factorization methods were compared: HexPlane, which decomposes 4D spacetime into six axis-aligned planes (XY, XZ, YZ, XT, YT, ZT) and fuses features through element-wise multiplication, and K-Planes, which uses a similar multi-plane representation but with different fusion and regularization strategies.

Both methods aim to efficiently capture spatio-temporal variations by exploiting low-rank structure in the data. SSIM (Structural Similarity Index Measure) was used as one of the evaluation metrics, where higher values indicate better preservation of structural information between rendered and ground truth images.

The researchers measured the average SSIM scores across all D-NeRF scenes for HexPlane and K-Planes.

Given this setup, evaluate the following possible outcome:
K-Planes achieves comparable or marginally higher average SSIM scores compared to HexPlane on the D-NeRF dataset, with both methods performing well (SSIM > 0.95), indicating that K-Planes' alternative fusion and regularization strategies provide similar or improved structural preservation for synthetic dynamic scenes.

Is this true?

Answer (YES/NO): NO